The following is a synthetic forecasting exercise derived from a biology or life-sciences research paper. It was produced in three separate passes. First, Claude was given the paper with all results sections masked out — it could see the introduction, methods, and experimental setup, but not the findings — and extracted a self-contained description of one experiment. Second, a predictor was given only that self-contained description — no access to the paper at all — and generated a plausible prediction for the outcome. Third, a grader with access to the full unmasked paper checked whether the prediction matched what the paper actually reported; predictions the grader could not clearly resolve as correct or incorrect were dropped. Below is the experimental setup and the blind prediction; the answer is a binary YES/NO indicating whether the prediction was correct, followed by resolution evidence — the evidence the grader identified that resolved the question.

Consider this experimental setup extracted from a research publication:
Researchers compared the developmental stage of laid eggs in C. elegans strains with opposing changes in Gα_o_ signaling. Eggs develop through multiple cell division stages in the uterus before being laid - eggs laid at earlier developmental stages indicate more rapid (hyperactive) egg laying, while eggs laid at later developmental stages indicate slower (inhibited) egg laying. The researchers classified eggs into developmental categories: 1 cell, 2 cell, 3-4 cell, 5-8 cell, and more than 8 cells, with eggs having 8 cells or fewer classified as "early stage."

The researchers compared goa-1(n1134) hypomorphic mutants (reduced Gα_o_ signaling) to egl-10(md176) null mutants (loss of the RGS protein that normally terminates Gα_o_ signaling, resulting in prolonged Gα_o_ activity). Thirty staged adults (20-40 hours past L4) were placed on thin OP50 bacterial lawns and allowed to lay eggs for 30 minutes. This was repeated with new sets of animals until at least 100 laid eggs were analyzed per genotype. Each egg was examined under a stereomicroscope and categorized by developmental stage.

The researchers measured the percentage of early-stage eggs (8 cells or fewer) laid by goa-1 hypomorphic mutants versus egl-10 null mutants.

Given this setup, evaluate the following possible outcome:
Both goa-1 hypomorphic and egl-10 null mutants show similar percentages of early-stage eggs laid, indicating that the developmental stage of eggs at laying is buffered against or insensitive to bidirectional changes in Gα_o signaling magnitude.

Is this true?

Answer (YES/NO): NO